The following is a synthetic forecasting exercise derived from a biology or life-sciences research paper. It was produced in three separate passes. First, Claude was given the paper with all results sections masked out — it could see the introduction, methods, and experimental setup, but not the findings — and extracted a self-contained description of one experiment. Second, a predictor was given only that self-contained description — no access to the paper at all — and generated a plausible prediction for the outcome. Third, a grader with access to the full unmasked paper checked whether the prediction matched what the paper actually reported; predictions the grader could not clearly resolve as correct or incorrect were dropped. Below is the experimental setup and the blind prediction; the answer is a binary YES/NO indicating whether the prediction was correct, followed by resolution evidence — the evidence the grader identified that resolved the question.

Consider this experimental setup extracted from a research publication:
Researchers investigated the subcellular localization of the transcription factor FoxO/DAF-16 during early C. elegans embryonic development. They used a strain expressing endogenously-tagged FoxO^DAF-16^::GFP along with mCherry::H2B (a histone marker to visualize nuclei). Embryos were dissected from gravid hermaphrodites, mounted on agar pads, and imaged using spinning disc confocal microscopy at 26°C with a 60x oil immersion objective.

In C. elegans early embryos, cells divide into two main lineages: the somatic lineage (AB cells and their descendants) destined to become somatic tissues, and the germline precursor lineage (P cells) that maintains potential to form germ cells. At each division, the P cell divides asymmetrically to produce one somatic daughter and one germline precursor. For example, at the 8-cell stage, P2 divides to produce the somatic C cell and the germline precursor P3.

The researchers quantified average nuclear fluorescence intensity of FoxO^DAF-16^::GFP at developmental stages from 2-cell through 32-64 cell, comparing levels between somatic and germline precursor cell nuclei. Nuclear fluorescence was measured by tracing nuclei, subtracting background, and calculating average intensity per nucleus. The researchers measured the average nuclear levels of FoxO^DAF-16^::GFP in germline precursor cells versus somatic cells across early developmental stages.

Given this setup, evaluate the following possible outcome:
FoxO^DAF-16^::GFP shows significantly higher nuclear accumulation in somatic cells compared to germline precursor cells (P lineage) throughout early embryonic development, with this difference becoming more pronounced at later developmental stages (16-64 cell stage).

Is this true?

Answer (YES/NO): NO